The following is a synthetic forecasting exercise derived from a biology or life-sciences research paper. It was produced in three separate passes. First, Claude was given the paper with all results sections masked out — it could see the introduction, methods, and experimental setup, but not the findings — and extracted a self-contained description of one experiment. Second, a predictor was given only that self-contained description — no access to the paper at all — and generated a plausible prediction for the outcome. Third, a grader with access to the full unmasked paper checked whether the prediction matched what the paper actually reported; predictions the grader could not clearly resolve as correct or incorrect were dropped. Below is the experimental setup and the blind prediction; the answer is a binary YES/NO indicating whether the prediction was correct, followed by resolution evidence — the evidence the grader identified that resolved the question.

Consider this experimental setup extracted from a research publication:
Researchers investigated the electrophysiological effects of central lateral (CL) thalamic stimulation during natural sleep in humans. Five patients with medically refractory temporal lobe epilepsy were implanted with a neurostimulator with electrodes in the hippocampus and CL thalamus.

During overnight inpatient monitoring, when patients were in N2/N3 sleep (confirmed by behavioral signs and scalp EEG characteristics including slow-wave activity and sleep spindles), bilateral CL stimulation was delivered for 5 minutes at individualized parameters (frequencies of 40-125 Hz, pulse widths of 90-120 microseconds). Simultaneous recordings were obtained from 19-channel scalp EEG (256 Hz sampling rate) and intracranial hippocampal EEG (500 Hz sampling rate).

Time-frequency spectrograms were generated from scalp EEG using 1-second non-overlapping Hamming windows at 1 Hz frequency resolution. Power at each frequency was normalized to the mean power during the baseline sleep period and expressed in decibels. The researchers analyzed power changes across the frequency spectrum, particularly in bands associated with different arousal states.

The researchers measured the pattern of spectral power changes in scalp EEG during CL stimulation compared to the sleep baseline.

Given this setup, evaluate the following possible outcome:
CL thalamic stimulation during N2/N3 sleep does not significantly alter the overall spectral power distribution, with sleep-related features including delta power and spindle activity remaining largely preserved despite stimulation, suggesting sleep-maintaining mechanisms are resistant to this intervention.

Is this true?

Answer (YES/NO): NO